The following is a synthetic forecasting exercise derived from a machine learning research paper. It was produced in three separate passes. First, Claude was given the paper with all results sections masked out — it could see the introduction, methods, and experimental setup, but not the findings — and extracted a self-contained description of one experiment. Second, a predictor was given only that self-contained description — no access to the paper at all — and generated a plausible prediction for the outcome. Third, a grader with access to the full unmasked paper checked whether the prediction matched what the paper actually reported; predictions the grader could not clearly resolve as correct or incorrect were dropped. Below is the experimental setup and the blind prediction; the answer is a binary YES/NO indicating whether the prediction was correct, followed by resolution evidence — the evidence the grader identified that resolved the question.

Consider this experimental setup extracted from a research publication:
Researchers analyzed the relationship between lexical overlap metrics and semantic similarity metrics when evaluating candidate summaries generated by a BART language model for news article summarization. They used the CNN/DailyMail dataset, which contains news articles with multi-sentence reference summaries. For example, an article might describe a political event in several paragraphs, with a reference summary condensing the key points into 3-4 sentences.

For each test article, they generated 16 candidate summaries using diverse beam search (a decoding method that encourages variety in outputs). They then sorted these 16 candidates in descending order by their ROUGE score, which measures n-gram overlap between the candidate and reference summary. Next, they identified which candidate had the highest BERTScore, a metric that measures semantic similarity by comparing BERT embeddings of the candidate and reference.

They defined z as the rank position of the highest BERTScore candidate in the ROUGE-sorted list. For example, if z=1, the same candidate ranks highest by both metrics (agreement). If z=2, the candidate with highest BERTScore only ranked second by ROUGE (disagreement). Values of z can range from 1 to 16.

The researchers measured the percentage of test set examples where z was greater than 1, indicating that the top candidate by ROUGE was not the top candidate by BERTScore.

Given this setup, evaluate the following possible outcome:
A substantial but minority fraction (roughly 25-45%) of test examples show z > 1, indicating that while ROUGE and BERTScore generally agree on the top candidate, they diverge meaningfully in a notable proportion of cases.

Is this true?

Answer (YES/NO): NO